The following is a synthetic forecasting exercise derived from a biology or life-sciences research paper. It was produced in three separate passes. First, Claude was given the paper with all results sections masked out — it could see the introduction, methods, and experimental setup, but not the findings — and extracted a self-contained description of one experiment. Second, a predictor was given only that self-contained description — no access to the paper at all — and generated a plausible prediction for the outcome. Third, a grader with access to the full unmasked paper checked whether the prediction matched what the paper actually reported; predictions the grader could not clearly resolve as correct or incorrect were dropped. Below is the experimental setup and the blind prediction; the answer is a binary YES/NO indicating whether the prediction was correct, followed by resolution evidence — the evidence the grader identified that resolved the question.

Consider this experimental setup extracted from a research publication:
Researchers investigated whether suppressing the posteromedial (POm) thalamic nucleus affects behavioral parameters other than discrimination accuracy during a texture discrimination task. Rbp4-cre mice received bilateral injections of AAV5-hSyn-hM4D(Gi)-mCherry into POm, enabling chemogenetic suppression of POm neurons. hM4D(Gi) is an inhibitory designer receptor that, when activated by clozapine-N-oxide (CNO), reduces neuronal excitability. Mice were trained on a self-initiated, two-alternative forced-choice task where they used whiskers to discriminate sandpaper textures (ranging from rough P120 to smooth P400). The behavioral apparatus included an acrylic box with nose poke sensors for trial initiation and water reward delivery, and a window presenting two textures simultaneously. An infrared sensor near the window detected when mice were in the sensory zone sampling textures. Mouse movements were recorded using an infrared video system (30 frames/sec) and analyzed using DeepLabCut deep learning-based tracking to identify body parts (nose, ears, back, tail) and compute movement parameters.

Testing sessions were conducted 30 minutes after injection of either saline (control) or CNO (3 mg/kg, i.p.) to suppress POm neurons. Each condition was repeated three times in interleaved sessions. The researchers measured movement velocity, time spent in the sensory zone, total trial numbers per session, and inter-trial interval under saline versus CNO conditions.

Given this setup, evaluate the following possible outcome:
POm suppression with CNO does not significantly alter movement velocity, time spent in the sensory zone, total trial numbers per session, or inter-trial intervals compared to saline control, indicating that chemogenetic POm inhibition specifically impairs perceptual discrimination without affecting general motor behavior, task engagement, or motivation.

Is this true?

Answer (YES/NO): YES